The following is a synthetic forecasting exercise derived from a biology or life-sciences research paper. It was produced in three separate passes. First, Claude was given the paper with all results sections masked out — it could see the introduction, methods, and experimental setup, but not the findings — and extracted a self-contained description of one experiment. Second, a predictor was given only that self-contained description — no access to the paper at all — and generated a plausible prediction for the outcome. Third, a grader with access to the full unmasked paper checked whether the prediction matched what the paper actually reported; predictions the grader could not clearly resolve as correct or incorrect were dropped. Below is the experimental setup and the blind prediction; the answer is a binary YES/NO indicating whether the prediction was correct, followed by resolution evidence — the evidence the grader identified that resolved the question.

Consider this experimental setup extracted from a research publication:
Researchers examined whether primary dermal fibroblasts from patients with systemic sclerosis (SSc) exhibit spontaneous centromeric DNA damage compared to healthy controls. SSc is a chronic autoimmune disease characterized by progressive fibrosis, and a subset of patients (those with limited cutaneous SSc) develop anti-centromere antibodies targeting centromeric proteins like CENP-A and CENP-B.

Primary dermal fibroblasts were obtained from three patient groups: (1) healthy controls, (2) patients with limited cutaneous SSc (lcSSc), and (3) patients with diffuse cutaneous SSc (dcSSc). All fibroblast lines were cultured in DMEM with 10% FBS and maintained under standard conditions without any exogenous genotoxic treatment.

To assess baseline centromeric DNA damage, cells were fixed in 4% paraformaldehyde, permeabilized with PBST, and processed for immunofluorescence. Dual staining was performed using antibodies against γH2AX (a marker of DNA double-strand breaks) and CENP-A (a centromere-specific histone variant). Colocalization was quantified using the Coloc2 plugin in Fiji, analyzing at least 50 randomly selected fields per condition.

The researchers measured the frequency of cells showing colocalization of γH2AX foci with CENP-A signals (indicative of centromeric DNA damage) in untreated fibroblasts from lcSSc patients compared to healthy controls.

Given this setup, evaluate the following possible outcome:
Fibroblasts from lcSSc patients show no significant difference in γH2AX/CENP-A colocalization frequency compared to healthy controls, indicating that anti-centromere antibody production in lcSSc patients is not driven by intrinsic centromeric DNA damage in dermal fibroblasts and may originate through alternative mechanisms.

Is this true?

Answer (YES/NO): NO